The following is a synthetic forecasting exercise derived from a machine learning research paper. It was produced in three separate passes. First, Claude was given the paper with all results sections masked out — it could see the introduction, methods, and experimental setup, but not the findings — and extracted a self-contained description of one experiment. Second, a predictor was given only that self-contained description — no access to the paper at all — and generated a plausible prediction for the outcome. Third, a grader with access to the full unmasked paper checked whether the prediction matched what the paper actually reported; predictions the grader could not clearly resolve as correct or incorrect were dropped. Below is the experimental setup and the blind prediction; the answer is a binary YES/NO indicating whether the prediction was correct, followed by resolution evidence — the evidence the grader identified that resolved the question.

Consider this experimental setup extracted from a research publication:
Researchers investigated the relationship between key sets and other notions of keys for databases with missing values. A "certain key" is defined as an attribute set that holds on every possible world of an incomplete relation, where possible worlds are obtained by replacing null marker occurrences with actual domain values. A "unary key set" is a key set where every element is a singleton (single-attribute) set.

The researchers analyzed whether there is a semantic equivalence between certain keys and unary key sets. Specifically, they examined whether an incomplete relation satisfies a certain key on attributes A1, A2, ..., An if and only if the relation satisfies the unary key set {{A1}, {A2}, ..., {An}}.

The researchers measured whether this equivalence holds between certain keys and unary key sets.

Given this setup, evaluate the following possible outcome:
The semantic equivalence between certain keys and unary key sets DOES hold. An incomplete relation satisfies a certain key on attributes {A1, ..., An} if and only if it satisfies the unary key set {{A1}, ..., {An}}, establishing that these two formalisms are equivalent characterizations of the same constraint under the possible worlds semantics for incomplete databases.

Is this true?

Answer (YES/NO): YES